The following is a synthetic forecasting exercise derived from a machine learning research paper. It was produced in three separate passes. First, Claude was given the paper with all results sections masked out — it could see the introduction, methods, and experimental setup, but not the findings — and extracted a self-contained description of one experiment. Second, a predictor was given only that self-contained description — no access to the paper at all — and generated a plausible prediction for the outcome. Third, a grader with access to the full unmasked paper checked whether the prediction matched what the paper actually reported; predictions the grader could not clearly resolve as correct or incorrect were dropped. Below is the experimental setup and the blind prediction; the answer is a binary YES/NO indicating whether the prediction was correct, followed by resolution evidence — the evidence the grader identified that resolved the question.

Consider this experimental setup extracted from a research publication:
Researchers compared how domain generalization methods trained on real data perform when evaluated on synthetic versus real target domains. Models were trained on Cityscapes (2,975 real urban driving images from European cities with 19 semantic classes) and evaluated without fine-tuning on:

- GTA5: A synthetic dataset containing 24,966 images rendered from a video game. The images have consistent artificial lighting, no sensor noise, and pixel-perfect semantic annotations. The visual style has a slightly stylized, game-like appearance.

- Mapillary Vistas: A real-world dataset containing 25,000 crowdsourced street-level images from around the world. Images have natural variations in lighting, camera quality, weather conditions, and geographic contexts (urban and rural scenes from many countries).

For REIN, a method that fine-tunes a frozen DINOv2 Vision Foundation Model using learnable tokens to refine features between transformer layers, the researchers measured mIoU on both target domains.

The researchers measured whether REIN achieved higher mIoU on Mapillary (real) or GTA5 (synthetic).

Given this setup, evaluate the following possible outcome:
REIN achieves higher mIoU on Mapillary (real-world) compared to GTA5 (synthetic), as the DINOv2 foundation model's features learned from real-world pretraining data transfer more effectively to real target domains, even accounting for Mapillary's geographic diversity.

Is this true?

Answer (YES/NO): YES